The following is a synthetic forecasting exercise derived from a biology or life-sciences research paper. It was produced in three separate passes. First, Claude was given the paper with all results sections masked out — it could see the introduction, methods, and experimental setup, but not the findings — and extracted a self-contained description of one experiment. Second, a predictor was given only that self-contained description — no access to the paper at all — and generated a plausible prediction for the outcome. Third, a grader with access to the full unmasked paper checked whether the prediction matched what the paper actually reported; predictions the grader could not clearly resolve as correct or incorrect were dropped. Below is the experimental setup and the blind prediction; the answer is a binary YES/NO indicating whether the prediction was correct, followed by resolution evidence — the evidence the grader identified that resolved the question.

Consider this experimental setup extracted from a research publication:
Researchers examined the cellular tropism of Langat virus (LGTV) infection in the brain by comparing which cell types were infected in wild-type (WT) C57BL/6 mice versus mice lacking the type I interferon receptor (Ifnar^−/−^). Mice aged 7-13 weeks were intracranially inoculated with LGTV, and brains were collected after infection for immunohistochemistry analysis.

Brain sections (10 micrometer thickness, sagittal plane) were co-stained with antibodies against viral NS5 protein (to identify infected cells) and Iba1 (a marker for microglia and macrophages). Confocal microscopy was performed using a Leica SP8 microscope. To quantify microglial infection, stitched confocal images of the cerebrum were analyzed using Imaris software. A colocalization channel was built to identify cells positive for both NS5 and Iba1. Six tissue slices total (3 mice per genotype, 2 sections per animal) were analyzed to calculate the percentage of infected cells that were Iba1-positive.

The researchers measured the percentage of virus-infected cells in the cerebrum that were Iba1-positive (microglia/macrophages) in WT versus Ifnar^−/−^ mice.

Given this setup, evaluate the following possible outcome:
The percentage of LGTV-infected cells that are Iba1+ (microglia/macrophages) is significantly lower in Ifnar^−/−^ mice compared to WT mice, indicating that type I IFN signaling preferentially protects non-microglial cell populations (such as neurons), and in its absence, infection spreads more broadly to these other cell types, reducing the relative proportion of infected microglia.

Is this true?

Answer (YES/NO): NO